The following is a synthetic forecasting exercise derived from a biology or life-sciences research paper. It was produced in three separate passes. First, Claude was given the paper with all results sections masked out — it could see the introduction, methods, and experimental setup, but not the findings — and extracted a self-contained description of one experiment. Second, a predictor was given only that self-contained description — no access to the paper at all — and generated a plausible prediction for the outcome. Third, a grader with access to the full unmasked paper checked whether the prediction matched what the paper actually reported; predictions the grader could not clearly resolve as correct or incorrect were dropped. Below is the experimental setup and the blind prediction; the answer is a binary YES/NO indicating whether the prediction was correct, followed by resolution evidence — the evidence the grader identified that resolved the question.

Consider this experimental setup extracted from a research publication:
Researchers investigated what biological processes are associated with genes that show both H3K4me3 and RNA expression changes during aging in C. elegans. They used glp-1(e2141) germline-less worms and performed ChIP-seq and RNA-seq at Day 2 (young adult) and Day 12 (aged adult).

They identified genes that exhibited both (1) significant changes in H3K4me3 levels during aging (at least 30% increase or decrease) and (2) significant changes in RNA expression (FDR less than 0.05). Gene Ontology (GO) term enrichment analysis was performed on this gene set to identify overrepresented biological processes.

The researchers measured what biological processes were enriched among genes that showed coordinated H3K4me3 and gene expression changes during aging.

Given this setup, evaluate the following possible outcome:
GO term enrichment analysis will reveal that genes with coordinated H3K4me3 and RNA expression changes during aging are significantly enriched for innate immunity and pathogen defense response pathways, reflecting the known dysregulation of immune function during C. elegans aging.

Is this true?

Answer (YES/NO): NO